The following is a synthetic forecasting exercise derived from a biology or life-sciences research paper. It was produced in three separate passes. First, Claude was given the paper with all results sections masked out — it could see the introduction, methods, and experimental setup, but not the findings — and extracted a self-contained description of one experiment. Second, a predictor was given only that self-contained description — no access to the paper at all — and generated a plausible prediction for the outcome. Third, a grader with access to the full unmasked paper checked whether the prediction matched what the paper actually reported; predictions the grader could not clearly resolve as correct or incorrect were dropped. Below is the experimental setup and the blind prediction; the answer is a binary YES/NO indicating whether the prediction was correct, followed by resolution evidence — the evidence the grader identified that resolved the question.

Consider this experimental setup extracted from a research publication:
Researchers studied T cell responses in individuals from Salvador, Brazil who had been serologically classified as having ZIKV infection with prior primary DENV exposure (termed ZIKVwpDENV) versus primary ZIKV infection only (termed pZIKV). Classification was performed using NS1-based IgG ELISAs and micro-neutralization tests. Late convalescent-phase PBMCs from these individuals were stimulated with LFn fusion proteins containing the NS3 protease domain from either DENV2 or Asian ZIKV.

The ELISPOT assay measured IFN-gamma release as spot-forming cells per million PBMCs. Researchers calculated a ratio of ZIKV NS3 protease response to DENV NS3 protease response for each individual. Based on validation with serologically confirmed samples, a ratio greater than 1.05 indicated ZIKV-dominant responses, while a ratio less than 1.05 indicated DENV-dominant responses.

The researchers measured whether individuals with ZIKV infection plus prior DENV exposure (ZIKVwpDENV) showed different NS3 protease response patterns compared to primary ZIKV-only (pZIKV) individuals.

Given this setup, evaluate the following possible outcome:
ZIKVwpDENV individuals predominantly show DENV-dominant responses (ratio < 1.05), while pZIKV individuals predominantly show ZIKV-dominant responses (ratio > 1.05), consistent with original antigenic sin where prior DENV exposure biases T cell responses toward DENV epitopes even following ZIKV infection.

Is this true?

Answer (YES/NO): NO